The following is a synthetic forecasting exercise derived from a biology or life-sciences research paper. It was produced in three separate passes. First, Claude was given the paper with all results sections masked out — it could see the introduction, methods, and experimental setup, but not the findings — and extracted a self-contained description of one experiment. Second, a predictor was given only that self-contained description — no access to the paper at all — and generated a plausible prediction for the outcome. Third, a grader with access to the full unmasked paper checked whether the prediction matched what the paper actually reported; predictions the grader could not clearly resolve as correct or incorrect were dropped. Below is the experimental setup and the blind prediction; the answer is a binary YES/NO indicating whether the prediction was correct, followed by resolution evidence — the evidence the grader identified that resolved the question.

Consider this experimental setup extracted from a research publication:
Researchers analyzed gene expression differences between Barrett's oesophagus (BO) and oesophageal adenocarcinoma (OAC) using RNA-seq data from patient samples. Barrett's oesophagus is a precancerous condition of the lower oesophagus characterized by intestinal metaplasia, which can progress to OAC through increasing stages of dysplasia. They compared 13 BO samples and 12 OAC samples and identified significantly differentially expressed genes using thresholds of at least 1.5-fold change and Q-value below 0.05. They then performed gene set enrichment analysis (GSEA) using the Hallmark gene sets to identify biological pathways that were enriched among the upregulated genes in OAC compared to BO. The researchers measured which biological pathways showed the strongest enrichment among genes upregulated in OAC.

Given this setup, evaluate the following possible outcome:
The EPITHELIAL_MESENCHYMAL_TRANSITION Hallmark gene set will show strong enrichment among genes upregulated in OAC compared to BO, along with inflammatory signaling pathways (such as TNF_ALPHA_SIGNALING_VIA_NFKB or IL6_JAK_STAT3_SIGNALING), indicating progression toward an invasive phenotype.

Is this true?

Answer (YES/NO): NO